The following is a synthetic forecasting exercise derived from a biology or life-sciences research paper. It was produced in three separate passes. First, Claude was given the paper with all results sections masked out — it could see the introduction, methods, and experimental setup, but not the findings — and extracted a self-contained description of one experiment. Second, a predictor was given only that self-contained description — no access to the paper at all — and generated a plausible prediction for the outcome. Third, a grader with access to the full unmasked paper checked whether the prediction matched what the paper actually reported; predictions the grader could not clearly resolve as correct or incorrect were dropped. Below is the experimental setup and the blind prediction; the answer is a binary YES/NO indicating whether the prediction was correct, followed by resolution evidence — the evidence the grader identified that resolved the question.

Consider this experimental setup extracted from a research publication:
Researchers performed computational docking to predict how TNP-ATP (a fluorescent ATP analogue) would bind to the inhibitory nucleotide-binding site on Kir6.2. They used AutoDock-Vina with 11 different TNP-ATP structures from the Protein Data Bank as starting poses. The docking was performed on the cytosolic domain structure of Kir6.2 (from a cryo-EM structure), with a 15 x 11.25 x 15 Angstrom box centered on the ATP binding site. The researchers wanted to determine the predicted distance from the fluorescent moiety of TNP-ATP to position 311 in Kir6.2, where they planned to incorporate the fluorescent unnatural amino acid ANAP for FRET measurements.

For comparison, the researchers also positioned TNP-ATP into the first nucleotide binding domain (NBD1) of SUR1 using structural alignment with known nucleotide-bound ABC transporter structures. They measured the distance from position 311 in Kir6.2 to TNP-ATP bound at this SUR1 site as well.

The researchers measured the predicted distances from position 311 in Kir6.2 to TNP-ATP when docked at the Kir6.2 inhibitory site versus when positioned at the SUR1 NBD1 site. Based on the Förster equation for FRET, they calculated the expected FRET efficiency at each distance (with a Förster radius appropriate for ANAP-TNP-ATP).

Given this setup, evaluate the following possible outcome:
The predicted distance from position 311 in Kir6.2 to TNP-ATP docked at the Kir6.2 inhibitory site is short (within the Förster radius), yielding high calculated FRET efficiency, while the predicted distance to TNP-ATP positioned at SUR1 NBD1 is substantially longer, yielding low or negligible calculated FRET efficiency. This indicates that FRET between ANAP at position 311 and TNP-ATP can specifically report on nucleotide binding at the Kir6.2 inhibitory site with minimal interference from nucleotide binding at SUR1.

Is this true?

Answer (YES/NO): YES